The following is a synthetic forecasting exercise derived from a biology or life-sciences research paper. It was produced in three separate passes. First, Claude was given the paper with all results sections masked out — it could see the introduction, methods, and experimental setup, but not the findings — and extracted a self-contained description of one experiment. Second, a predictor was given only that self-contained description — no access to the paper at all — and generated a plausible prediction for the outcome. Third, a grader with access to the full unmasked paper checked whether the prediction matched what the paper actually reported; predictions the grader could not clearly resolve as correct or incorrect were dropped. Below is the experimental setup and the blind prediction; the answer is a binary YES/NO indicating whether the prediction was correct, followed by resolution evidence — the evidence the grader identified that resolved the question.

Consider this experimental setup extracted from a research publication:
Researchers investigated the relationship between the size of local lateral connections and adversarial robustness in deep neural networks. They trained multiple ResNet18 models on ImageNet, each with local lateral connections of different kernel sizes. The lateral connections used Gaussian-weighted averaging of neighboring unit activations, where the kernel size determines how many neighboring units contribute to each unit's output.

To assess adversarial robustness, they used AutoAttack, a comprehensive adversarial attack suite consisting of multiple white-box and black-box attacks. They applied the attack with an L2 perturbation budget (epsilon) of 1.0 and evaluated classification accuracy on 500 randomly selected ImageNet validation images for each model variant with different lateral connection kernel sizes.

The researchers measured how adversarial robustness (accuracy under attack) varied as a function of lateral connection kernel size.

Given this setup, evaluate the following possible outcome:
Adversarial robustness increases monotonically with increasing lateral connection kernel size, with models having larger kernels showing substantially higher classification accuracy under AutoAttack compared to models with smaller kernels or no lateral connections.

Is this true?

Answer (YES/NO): YES